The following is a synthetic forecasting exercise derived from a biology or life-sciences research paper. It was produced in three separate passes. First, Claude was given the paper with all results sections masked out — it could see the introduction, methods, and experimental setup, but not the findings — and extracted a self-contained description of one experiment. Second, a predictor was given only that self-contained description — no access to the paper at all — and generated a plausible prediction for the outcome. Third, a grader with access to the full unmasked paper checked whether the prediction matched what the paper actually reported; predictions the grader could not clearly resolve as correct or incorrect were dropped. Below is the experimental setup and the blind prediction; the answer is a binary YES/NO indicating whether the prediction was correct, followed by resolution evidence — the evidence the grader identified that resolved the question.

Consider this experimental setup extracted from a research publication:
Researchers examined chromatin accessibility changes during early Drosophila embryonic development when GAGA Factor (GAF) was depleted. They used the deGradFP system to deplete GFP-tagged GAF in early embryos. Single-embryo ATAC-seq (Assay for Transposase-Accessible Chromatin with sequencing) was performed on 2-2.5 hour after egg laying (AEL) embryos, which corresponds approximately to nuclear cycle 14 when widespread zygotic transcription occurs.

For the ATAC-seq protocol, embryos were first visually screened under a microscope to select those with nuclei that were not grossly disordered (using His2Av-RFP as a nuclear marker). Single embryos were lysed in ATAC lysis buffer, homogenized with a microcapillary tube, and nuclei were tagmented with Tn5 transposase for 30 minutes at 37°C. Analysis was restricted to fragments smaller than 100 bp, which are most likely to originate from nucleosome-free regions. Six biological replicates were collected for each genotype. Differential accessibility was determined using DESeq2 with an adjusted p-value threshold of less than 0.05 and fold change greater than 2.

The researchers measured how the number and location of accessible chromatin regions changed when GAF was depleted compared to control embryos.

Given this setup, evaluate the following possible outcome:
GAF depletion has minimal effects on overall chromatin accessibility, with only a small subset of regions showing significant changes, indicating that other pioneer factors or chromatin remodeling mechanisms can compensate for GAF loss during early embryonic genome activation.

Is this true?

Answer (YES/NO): NO